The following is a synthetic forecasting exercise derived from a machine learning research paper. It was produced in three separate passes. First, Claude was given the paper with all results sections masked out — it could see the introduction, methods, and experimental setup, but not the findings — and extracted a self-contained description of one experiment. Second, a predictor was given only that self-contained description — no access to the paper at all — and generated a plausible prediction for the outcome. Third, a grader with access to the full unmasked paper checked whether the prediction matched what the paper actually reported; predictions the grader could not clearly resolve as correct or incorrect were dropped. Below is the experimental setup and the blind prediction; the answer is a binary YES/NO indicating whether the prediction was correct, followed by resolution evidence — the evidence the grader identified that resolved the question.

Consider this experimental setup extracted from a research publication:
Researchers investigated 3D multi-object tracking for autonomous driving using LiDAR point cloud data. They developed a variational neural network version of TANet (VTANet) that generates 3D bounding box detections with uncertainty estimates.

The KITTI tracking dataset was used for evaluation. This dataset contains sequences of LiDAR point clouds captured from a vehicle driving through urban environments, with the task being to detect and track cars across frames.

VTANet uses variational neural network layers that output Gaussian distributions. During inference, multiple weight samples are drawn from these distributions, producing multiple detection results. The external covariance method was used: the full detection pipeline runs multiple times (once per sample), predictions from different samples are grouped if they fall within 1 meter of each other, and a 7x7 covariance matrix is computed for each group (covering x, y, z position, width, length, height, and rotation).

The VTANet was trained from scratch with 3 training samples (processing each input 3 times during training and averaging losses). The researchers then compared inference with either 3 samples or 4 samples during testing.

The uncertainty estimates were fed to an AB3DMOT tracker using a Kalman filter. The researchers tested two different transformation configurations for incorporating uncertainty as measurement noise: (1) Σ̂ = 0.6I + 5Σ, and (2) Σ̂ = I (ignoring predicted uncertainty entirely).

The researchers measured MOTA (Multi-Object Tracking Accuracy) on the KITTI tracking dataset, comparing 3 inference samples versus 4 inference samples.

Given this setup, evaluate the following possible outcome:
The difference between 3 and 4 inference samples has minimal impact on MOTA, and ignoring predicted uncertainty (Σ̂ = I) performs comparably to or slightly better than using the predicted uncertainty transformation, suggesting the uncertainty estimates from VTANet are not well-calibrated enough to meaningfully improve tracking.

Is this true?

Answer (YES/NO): NO